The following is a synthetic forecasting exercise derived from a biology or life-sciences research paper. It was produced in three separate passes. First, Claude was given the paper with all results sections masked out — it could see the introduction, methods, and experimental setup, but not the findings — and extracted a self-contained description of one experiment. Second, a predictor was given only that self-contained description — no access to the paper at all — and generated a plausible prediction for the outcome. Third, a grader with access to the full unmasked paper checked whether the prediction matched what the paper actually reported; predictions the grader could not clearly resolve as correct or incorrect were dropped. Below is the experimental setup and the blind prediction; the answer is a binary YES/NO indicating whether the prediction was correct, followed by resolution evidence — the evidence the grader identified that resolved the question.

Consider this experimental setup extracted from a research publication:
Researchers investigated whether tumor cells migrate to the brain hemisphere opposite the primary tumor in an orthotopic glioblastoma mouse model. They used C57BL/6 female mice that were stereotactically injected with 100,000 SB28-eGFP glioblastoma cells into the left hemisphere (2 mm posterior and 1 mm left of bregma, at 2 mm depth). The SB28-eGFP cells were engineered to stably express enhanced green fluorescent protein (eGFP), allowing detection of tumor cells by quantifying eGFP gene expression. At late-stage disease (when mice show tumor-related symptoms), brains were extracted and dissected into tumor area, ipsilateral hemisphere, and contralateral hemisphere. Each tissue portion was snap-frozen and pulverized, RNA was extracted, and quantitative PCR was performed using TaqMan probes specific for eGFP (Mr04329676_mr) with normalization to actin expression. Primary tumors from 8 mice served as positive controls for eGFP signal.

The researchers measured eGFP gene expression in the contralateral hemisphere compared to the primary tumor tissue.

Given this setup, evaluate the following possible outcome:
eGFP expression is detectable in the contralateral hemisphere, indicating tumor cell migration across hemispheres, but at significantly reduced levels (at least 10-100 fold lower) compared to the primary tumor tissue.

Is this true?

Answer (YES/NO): NO